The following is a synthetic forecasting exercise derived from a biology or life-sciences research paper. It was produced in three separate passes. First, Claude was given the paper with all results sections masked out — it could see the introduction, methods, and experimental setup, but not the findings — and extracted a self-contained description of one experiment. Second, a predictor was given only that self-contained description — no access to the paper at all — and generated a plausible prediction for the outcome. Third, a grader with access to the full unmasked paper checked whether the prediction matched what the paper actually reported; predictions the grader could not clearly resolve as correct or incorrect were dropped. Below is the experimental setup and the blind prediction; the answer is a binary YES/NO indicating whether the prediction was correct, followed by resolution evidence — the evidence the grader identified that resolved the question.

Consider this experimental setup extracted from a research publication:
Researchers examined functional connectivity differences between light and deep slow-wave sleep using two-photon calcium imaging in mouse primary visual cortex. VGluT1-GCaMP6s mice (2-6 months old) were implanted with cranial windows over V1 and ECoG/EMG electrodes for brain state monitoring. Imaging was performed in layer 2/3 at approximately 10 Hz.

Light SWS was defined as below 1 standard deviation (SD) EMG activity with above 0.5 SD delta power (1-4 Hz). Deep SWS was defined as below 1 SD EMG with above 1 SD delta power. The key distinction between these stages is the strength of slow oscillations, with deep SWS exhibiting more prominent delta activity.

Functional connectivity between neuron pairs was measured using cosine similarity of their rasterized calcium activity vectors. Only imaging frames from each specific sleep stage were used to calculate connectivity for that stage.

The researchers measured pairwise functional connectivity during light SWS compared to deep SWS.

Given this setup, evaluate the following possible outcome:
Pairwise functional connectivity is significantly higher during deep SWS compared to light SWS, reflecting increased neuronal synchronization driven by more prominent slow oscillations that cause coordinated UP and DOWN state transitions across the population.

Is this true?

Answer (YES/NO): NO